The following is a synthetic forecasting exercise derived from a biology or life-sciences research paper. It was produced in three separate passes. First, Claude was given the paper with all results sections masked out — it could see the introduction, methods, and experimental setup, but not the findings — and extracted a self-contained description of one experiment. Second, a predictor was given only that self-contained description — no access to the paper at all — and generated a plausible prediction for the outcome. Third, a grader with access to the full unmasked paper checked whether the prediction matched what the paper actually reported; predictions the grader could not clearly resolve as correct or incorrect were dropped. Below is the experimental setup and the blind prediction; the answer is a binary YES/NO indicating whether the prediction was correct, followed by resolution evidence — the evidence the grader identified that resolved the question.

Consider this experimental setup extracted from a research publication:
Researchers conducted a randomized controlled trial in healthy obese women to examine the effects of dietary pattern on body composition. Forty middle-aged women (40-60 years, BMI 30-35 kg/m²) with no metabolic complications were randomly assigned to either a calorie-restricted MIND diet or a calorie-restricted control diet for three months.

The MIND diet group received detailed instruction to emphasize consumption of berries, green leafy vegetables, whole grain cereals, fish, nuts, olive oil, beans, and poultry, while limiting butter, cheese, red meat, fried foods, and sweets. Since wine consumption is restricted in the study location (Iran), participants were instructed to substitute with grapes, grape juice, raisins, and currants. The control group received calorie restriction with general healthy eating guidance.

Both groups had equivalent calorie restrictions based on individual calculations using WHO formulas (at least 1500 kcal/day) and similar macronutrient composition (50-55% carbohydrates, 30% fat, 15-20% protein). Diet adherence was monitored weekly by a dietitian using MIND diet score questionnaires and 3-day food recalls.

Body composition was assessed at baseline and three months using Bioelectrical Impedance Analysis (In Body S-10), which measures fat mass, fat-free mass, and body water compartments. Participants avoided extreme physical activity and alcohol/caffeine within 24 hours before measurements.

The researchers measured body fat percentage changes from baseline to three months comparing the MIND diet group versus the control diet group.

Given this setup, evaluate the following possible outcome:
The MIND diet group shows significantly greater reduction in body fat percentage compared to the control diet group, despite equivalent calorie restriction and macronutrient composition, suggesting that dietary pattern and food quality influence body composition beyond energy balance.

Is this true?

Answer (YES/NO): YES